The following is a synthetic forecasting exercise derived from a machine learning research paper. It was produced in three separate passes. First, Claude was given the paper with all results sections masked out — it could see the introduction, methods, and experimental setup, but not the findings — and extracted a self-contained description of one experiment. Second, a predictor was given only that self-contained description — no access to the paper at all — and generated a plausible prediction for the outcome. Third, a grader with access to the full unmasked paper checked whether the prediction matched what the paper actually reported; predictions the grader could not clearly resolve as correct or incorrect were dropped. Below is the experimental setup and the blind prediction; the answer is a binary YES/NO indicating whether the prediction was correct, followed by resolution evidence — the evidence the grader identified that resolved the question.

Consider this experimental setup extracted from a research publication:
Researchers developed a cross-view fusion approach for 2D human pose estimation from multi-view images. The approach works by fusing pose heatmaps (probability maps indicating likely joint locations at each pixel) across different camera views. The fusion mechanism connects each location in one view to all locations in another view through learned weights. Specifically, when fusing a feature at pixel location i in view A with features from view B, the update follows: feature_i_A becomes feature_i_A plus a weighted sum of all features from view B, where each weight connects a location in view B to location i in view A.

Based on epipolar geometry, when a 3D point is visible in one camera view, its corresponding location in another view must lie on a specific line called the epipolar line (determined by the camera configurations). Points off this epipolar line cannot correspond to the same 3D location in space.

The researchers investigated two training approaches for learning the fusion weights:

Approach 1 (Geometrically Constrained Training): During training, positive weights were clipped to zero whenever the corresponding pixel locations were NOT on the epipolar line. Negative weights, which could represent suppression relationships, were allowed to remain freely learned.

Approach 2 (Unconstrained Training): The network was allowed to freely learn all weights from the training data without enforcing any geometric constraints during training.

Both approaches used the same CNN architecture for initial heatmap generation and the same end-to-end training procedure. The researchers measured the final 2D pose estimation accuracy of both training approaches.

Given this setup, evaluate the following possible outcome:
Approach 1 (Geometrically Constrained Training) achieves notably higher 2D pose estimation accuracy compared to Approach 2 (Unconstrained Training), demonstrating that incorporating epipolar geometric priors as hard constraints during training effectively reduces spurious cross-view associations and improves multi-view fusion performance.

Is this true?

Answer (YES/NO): NO